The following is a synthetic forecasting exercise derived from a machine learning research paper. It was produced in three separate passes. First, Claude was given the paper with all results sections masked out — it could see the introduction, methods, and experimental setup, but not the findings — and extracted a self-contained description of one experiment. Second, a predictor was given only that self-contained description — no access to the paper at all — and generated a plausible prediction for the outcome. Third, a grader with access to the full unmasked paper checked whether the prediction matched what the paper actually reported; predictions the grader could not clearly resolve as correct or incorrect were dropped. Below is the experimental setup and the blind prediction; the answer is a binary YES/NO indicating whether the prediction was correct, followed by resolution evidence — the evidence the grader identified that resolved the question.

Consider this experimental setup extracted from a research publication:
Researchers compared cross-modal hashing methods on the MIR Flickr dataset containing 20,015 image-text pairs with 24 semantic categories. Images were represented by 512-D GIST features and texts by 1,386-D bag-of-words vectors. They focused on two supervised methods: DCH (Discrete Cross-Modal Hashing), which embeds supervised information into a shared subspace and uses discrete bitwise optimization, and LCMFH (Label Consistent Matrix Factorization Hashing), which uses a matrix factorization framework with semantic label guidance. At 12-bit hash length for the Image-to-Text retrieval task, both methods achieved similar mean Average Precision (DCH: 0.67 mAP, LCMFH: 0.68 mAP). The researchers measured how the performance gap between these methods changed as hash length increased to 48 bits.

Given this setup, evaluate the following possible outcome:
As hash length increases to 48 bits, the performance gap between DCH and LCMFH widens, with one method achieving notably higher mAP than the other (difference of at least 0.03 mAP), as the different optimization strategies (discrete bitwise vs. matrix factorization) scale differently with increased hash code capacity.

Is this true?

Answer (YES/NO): NO